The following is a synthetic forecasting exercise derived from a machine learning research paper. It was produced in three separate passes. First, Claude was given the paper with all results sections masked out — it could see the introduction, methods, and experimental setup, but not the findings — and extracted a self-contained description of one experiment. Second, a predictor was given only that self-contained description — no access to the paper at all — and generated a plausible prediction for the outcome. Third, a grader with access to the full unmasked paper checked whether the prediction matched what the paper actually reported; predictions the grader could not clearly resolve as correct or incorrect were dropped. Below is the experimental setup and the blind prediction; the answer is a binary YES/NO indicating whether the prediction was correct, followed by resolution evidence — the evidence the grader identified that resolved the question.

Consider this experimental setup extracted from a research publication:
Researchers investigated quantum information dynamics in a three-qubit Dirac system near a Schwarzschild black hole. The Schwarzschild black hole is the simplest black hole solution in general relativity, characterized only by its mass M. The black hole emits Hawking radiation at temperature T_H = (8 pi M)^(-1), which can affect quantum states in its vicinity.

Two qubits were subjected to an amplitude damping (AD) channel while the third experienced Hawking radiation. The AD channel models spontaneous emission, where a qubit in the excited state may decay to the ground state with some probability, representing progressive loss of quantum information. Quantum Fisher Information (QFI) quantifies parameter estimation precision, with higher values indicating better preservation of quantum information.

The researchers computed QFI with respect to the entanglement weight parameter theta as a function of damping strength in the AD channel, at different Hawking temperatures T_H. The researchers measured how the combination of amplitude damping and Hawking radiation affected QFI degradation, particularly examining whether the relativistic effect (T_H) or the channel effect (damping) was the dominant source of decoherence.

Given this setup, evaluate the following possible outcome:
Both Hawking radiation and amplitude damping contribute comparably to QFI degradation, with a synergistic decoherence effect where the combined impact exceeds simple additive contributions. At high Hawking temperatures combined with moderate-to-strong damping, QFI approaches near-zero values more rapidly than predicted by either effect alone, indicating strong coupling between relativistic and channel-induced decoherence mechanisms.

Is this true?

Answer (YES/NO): NO